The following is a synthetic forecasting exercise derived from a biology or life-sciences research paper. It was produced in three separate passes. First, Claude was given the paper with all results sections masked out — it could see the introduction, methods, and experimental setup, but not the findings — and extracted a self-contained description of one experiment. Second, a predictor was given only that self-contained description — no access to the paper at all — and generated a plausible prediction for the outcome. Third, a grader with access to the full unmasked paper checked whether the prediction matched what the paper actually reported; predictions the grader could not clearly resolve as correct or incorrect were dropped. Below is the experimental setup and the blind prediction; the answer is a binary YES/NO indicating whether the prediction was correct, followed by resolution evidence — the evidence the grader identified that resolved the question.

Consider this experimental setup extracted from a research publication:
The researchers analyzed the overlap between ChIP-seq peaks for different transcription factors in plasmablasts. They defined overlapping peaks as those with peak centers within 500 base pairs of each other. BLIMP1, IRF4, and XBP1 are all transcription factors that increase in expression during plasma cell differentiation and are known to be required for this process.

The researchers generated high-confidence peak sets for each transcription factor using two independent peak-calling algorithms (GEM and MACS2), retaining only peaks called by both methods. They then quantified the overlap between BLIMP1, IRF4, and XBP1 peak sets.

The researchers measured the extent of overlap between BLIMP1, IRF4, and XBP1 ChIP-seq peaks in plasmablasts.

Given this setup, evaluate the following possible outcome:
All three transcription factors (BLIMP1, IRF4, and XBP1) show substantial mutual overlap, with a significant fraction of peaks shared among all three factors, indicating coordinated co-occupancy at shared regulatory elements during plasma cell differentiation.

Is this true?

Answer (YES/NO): NO